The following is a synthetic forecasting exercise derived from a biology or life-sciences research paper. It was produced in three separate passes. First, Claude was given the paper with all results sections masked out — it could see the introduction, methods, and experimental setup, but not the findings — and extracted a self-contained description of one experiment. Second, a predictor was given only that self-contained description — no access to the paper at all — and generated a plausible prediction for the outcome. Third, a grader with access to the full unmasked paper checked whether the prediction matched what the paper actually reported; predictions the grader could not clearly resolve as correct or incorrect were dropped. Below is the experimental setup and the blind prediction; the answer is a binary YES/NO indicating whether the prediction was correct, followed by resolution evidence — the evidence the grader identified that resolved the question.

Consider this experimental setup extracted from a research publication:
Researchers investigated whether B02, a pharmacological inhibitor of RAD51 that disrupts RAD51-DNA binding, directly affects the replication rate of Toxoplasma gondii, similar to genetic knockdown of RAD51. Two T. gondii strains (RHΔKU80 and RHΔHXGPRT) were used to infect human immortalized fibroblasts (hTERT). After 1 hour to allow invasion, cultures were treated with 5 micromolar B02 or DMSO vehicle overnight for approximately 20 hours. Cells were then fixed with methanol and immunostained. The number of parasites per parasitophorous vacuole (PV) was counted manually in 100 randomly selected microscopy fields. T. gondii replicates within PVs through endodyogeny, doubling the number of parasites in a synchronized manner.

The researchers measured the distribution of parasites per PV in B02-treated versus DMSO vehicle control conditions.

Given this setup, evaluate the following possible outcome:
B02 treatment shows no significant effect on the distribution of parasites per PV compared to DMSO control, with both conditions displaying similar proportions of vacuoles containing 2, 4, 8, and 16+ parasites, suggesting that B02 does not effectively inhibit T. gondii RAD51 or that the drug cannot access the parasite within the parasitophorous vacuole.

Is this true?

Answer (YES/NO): NO